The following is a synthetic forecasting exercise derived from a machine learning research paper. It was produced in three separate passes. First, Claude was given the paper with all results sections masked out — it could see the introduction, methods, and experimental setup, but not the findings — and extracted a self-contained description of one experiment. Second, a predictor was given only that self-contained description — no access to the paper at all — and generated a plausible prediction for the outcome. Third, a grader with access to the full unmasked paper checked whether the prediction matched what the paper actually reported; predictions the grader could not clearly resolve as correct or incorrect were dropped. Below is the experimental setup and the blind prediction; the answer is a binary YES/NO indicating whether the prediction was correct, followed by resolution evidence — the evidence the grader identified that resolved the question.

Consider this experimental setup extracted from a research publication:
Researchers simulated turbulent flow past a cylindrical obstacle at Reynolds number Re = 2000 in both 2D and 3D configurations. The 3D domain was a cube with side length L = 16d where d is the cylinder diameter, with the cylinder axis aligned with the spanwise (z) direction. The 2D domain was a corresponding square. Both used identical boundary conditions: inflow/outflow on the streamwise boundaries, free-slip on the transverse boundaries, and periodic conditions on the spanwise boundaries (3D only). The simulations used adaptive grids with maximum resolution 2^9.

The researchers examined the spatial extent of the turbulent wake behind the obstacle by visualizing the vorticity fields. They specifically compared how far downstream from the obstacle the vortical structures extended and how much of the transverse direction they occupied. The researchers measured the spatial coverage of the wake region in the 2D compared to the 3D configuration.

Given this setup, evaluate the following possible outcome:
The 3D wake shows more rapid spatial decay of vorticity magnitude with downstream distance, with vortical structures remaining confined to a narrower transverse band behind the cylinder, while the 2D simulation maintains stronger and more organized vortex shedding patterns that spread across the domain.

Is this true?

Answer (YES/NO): NO